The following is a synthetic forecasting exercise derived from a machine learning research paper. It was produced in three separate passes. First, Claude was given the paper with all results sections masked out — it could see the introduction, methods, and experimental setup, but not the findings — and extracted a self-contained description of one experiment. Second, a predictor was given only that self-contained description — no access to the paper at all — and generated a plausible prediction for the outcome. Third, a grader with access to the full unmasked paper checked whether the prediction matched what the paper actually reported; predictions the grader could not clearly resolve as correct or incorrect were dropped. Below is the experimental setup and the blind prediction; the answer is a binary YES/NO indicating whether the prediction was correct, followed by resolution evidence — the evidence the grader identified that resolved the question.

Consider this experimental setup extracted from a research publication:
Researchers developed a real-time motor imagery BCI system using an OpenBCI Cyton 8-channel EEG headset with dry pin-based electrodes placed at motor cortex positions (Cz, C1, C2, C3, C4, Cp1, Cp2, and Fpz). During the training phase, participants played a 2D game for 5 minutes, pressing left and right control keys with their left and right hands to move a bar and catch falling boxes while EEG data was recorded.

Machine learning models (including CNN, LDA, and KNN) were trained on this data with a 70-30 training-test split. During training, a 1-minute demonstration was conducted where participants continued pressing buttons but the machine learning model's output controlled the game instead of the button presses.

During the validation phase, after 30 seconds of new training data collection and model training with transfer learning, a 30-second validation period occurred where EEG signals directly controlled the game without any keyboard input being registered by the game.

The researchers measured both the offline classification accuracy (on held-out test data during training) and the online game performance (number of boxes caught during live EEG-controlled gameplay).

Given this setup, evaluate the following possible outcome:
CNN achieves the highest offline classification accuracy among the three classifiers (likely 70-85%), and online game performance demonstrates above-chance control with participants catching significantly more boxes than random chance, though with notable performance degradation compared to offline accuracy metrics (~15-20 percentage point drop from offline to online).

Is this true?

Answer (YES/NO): NO